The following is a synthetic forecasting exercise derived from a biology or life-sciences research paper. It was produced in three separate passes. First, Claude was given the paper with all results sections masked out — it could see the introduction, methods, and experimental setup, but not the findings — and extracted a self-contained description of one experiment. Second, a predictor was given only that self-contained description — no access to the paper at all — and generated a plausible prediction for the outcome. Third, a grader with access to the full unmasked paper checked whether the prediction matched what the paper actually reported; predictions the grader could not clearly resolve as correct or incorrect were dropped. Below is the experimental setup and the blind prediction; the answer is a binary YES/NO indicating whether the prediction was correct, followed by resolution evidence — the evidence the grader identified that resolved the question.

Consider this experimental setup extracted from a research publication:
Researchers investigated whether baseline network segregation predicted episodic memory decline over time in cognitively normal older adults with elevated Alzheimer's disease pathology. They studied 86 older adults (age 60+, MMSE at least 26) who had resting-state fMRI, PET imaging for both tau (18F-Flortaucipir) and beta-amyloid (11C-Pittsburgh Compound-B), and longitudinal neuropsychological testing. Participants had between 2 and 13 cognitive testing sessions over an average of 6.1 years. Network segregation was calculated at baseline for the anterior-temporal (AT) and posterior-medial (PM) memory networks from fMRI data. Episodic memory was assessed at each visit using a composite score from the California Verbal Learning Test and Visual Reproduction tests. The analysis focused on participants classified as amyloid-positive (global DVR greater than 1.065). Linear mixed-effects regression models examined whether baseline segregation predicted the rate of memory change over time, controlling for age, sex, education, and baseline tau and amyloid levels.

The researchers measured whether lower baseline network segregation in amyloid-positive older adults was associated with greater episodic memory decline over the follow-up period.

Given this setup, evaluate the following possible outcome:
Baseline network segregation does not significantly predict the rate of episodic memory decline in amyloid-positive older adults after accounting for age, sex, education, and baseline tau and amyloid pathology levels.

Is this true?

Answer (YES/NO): NO